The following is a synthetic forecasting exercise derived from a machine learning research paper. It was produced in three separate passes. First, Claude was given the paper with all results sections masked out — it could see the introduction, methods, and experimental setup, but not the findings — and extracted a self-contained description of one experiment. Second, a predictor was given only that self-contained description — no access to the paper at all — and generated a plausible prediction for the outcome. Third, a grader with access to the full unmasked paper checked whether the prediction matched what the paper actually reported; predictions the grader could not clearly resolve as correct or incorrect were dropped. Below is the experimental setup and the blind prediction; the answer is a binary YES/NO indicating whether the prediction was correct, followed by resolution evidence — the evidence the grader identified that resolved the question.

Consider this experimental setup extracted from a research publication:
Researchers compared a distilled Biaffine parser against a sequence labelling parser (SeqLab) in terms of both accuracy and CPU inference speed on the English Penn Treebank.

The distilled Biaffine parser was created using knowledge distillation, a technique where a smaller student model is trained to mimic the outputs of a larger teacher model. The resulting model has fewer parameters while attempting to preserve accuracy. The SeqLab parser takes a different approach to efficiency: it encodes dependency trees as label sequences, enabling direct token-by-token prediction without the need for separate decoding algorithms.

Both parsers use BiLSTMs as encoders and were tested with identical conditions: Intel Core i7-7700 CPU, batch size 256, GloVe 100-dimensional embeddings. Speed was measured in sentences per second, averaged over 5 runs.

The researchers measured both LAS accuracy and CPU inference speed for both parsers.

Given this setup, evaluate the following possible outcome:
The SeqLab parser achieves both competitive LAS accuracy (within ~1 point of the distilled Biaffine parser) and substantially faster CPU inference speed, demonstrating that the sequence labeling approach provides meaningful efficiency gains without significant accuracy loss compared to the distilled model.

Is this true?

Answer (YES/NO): NO